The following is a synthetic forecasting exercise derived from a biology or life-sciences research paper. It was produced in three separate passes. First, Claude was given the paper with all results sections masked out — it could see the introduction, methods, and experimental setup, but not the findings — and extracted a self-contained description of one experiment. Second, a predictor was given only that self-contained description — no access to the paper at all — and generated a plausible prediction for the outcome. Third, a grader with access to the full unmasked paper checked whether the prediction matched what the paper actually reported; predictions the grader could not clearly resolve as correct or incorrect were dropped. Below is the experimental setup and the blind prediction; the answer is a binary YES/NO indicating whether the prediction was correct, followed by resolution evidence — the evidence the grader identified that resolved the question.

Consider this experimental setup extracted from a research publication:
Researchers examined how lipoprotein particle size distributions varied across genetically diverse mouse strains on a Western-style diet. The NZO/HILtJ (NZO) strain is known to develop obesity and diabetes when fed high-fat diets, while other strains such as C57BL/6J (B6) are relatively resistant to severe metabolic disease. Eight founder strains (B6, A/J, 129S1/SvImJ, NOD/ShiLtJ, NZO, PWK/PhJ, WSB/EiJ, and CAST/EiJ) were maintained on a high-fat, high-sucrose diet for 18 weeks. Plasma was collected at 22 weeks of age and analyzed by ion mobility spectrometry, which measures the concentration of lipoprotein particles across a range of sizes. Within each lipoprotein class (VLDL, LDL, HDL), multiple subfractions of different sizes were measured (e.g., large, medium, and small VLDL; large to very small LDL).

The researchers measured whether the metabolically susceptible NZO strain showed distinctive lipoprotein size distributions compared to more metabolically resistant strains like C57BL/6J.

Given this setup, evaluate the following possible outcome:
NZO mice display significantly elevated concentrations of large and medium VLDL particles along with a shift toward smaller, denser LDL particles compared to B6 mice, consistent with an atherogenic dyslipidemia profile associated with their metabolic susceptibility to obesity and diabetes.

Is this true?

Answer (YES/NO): NO